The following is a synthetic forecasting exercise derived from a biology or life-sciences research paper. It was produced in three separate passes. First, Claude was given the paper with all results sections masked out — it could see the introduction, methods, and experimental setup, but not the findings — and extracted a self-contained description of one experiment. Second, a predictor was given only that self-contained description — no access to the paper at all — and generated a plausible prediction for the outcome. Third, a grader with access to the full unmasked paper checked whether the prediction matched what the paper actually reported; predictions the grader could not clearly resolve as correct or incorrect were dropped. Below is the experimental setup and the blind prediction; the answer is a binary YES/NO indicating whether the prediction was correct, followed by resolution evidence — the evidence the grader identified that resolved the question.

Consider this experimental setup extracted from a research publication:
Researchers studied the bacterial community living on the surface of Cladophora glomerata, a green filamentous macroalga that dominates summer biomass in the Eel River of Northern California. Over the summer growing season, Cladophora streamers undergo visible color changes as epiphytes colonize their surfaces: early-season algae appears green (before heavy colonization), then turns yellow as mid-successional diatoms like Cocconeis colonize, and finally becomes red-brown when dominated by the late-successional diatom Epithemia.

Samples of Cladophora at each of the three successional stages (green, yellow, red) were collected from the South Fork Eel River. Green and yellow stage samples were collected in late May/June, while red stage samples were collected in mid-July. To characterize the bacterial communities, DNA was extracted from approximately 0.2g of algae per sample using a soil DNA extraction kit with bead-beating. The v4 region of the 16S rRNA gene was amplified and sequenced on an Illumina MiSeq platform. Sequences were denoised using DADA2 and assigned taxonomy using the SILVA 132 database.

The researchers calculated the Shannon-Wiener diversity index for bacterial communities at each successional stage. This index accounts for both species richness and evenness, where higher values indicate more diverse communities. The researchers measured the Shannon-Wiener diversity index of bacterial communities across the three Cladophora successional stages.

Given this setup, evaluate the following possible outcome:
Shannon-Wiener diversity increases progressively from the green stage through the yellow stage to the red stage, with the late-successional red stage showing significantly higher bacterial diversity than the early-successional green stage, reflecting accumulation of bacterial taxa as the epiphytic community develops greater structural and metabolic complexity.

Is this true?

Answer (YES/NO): YES